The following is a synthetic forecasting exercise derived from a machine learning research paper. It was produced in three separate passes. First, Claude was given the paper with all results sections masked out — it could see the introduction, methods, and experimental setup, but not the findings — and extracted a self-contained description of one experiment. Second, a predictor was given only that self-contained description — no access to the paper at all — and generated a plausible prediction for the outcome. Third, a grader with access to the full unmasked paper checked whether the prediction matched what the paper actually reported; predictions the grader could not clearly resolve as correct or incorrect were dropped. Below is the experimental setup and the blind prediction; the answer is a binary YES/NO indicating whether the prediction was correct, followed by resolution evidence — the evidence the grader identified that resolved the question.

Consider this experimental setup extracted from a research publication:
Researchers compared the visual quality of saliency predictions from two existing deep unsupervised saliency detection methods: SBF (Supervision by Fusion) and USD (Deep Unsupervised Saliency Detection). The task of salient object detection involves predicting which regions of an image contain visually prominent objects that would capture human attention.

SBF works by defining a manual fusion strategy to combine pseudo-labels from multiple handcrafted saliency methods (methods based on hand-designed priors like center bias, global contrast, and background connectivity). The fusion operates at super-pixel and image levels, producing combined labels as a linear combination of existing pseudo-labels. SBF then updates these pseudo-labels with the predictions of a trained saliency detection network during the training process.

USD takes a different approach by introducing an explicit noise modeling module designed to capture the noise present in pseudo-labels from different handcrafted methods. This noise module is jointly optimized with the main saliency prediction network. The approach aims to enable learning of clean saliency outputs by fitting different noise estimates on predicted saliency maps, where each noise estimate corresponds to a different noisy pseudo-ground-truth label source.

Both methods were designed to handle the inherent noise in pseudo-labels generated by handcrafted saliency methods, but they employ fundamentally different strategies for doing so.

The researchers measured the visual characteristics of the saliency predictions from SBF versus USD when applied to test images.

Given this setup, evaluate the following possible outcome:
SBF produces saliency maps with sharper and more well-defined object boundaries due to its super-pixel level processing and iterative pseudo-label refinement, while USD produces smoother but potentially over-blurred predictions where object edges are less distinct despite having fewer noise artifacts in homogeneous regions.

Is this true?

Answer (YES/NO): NO